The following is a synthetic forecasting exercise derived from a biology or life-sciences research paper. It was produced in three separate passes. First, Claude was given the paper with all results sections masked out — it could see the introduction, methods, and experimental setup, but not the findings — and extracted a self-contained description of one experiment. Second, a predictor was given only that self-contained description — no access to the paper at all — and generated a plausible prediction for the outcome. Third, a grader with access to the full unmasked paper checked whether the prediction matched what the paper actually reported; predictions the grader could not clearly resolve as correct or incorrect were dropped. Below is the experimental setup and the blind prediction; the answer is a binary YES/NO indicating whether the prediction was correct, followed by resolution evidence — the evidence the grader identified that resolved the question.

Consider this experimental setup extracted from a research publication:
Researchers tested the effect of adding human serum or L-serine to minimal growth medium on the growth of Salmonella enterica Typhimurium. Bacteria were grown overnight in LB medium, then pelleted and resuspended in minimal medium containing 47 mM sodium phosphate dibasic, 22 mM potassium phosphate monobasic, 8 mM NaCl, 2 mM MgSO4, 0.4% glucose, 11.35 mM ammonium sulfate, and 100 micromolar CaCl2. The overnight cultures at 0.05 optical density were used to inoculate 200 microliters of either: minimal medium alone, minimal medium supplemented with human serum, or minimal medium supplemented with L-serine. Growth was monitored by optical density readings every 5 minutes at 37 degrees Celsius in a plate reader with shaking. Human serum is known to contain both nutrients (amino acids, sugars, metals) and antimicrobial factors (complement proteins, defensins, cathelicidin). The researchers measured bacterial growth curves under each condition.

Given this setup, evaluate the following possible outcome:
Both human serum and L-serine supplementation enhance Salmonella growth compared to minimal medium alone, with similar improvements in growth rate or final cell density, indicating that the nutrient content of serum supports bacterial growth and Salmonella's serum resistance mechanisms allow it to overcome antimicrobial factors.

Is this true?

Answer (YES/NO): NO